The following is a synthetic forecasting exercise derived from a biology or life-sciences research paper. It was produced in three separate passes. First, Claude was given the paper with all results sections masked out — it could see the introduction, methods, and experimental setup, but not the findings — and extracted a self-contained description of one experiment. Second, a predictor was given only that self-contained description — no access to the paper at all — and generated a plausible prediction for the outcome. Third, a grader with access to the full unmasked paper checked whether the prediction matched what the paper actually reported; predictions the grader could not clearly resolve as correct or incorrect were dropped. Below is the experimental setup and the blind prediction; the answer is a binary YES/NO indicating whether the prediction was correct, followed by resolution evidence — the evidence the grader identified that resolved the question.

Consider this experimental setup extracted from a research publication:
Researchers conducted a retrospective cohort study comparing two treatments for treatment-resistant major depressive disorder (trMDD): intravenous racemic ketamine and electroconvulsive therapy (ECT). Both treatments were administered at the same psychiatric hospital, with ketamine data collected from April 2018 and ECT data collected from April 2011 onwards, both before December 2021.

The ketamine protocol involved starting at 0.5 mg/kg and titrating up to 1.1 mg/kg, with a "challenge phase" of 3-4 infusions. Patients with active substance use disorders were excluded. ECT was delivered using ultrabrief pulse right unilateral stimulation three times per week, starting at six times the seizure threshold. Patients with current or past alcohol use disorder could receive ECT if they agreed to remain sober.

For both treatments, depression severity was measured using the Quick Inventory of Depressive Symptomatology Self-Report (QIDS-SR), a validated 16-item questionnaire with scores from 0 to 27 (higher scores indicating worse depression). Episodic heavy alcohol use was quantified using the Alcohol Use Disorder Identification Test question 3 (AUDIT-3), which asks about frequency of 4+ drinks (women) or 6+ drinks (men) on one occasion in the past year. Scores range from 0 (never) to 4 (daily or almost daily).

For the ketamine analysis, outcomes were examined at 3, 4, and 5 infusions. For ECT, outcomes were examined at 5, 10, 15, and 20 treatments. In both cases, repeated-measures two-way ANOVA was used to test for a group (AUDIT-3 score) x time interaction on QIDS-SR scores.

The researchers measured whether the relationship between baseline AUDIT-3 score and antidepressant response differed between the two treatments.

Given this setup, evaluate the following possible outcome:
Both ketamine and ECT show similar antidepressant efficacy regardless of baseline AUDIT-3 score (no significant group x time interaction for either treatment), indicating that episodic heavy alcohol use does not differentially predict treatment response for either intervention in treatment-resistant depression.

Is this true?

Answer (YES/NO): NO